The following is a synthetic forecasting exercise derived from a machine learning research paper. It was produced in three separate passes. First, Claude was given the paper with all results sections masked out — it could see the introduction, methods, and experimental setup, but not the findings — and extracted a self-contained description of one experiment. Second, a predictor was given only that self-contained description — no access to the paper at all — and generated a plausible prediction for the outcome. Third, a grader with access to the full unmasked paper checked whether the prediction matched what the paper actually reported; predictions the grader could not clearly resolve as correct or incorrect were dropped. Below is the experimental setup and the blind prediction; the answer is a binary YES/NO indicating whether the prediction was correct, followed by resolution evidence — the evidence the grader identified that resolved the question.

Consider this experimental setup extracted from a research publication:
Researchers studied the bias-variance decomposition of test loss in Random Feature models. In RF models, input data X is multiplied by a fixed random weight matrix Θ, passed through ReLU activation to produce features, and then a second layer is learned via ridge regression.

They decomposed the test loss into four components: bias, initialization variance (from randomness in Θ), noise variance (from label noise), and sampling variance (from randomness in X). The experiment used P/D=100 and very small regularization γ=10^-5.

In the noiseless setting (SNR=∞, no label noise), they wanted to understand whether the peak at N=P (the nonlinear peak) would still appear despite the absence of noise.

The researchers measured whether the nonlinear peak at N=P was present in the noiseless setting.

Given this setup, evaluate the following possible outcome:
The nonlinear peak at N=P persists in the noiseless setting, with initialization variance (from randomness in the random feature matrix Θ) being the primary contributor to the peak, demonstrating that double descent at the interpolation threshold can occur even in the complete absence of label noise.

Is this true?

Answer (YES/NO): YES